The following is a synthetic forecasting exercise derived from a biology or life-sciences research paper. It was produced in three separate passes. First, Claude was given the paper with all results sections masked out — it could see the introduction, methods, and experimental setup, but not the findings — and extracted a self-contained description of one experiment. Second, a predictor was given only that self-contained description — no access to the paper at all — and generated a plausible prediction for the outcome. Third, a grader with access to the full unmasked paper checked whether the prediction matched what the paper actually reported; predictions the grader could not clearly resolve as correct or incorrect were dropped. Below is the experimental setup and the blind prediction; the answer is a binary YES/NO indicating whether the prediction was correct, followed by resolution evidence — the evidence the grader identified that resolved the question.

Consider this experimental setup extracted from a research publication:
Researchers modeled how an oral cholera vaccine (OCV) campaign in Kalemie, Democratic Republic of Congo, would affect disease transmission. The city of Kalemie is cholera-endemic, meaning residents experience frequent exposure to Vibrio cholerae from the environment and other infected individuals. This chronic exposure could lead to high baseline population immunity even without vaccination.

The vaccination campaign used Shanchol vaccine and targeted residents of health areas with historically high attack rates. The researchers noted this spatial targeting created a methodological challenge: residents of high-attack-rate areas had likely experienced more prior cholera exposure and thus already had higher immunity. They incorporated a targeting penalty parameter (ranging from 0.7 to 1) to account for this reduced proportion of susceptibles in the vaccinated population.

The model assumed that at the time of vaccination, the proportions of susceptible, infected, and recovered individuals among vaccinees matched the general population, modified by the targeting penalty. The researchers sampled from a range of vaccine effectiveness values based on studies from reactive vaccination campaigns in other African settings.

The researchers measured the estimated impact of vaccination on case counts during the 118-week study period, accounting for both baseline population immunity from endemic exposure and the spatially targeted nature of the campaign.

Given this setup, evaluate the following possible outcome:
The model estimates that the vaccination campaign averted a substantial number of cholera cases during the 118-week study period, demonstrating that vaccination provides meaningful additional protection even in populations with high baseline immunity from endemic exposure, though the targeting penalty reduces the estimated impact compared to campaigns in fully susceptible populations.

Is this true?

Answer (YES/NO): NO